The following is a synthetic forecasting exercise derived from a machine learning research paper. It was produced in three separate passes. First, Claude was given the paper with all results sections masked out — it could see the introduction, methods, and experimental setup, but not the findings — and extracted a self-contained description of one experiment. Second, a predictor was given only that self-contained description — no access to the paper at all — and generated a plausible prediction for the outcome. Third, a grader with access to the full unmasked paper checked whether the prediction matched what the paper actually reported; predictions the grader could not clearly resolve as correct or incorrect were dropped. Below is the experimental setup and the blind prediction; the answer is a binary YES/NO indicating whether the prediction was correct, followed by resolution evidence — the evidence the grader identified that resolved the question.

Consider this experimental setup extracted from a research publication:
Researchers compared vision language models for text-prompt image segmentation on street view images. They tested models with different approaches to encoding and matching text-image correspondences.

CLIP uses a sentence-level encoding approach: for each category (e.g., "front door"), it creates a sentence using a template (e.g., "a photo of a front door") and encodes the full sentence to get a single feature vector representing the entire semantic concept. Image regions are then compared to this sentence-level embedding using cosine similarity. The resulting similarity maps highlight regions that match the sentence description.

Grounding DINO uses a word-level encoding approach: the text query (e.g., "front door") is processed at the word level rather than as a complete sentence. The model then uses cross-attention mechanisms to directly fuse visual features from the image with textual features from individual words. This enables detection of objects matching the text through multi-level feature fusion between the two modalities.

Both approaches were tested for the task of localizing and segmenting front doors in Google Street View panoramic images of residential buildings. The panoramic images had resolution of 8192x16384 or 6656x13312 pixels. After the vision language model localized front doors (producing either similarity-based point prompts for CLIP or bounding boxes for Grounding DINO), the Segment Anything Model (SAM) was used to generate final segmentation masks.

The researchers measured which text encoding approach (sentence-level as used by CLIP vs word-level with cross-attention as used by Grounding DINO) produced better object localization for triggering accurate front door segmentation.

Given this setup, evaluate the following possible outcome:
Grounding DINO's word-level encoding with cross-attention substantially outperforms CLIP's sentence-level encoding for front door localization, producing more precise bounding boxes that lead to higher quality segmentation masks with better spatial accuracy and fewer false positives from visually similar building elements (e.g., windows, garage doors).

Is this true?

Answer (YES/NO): YES